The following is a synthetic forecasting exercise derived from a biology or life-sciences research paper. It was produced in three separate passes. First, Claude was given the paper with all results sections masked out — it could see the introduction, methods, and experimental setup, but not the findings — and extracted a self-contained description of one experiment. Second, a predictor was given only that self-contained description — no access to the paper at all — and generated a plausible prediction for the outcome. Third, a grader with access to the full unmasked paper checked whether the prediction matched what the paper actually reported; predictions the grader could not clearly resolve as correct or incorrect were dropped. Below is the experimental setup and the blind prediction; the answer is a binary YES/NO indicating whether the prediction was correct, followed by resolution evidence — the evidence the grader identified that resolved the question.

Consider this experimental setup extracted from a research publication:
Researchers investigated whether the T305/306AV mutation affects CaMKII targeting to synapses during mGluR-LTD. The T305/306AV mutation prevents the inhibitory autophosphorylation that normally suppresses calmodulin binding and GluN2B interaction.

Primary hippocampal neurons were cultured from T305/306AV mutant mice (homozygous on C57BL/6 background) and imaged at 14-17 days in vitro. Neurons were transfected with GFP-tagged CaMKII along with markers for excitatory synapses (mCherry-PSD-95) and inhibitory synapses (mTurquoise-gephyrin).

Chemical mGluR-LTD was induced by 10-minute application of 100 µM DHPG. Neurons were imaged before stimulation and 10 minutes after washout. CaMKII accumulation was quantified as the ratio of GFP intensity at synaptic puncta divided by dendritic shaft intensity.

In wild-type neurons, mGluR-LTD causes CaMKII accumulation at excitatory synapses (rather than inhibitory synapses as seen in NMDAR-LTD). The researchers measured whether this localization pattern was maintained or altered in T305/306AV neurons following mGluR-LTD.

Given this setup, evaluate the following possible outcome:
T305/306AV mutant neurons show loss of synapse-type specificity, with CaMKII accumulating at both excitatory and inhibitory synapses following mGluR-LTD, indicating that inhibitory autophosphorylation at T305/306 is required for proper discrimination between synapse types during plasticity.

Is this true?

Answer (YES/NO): NO